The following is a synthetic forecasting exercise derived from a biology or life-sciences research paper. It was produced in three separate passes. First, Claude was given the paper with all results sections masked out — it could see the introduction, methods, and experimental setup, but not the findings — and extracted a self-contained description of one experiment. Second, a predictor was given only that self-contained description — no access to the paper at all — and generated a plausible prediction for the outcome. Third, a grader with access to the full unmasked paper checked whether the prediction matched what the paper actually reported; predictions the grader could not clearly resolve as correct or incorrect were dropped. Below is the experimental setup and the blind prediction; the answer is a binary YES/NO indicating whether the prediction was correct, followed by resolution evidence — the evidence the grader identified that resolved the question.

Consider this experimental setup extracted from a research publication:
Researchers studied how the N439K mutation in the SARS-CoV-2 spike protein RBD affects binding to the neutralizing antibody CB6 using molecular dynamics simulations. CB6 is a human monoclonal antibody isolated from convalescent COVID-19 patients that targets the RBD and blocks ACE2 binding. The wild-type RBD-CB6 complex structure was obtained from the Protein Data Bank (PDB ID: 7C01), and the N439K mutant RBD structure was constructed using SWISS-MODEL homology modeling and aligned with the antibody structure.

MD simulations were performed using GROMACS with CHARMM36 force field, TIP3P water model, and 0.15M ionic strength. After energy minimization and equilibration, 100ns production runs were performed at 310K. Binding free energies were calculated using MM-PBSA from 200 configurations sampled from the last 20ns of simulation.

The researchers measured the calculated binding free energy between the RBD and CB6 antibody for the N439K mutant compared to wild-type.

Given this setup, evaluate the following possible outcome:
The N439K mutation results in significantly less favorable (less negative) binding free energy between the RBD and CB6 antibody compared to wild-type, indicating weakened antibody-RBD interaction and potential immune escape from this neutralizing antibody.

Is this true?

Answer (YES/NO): YES